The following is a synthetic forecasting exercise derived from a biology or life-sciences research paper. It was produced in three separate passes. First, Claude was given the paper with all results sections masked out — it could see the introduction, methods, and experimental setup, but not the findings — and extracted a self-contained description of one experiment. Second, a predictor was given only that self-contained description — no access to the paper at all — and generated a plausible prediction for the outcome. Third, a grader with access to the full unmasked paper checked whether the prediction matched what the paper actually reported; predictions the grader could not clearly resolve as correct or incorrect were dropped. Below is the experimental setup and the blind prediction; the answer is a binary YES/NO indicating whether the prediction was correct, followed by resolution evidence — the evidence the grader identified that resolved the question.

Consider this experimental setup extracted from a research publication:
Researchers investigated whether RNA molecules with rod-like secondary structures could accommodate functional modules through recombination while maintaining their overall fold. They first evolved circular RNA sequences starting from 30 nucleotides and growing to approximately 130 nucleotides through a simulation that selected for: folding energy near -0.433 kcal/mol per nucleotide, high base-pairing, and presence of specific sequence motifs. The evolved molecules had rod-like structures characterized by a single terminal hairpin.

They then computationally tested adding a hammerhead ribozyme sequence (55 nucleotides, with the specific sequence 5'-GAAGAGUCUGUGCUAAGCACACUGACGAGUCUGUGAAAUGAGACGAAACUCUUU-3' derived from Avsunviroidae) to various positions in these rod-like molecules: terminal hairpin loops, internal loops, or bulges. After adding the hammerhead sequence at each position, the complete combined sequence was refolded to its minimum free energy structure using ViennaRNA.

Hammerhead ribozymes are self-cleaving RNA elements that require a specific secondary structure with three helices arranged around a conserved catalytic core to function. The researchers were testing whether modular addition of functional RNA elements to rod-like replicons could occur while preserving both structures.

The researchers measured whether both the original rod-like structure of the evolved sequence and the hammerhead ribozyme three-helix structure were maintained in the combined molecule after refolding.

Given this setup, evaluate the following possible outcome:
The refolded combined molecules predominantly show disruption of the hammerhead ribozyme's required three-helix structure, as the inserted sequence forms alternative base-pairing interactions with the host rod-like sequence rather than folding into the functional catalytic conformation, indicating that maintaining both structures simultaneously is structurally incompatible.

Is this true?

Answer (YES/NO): NO